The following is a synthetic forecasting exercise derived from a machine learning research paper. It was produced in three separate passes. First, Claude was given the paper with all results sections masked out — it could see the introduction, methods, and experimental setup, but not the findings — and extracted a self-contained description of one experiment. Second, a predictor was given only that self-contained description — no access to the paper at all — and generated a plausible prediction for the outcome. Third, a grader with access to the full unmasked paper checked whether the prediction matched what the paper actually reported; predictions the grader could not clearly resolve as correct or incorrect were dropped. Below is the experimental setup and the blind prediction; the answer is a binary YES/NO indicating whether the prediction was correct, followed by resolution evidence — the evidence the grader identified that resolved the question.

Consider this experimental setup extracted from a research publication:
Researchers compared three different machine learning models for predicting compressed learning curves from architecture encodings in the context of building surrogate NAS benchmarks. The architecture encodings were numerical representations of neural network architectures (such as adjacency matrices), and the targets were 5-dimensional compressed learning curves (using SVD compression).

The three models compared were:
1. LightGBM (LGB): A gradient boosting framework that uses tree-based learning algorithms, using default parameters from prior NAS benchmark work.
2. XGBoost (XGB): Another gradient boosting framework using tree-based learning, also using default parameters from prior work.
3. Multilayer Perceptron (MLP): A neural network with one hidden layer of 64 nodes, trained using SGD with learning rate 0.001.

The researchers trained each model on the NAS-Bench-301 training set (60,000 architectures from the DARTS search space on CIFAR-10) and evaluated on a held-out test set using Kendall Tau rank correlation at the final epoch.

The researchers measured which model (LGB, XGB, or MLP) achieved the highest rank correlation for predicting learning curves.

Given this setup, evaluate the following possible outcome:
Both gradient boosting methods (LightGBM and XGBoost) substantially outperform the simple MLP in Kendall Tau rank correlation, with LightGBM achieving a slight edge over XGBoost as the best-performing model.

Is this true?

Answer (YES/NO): NO